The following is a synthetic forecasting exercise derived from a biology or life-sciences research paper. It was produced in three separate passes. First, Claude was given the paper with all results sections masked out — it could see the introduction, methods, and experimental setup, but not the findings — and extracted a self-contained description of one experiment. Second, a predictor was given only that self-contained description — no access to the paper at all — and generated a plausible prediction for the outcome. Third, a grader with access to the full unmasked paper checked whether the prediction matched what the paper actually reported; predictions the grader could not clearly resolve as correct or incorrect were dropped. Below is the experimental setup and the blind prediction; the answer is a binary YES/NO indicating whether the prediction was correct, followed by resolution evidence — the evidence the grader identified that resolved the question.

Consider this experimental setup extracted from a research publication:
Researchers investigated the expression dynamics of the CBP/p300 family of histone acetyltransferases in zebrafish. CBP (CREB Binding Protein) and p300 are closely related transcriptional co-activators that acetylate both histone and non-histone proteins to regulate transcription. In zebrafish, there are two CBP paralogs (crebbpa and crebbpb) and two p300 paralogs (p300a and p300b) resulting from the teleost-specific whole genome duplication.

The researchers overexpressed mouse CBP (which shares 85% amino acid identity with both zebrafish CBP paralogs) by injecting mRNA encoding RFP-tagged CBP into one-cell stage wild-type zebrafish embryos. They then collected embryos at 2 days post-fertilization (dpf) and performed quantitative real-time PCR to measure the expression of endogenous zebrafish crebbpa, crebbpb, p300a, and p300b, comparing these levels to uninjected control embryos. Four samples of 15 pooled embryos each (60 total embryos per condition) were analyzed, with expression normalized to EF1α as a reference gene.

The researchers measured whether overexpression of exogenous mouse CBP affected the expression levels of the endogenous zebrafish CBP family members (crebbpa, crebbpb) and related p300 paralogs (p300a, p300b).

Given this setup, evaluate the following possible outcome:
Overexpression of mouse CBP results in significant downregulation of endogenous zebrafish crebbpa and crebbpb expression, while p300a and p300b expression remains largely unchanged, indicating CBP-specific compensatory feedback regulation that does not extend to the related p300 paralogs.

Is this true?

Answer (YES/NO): NO